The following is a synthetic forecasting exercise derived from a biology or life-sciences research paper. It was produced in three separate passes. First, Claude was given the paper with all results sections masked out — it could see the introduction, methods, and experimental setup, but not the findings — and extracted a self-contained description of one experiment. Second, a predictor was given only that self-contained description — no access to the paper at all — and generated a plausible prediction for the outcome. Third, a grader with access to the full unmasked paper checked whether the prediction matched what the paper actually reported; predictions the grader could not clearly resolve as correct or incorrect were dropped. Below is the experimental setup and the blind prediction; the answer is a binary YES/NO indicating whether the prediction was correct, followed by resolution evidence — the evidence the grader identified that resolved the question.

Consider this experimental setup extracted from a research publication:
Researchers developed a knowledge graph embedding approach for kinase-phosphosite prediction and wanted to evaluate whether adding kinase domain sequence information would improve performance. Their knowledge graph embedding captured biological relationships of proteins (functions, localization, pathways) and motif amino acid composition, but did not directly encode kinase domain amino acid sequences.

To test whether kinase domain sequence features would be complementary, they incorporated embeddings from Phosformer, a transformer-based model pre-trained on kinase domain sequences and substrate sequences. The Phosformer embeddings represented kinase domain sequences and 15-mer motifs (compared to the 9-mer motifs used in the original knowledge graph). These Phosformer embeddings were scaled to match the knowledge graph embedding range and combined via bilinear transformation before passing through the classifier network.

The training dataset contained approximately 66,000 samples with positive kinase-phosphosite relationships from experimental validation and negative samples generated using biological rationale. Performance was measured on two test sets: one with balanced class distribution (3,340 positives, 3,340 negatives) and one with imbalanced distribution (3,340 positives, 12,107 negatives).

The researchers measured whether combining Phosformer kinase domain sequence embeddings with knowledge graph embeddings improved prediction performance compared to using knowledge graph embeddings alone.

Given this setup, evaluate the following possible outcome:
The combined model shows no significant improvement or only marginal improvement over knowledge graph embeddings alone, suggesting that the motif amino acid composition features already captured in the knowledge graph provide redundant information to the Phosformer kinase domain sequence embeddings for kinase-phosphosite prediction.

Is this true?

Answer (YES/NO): YES